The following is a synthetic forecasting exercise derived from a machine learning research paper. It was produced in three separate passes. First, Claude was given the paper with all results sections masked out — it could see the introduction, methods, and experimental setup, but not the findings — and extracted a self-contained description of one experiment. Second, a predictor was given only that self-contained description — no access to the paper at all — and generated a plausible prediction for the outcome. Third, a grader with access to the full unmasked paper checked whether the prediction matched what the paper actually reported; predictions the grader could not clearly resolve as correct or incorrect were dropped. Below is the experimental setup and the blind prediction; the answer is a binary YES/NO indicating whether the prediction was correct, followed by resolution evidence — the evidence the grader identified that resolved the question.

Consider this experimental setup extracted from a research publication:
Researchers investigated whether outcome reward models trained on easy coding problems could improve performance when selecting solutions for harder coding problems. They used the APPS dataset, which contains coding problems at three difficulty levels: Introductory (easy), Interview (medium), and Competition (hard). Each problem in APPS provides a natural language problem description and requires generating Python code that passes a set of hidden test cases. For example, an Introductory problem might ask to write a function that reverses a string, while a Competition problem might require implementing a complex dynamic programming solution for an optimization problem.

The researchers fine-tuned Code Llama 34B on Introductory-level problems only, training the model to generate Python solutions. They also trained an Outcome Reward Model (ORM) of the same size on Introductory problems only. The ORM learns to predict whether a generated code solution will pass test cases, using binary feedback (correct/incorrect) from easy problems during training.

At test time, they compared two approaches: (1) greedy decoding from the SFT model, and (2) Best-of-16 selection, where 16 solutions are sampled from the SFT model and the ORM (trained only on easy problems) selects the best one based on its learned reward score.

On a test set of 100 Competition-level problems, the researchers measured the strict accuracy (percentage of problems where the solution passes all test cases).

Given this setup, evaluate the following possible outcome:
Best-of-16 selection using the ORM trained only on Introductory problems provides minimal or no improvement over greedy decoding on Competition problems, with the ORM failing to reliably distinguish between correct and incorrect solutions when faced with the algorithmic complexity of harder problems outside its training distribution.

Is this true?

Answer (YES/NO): NO